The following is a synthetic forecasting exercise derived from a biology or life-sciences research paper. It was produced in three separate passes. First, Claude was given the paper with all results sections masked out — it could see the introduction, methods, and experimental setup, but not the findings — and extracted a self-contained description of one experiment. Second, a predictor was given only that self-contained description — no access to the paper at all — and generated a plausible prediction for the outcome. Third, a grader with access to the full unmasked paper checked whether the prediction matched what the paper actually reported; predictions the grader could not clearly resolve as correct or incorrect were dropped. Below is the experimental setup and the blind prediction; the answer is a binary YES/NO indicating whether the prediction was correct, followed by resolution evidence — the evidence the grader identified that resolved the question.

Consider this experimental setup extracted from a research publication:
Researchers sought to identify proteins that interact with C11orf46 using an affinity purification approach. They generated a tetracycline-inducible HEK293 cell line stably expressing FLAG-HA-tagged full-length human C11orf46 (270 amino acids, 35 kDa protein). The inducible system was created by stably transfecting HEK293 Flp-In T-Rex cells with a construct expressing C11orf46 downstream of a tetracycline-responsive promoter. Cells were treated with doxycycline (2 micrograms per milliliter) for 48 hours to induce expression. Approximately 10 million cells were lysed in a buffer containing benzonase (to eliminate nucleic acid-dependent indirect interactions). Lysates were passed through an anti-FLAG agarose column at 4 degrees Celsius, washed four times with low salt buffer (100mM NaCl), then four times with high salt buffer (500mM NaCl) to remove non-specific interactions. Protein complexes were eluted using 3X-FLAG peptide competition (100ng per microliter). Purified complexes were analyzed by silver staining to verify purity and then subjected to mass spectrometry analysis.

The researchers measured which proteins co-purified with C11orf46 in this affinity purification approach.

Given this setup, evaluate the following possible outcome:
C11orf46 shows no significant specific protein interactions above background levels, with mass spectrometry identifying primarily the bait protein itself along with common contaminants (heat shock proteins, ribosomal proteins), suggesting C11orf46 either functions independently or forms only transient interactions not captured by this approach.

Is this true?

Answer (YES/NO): NO